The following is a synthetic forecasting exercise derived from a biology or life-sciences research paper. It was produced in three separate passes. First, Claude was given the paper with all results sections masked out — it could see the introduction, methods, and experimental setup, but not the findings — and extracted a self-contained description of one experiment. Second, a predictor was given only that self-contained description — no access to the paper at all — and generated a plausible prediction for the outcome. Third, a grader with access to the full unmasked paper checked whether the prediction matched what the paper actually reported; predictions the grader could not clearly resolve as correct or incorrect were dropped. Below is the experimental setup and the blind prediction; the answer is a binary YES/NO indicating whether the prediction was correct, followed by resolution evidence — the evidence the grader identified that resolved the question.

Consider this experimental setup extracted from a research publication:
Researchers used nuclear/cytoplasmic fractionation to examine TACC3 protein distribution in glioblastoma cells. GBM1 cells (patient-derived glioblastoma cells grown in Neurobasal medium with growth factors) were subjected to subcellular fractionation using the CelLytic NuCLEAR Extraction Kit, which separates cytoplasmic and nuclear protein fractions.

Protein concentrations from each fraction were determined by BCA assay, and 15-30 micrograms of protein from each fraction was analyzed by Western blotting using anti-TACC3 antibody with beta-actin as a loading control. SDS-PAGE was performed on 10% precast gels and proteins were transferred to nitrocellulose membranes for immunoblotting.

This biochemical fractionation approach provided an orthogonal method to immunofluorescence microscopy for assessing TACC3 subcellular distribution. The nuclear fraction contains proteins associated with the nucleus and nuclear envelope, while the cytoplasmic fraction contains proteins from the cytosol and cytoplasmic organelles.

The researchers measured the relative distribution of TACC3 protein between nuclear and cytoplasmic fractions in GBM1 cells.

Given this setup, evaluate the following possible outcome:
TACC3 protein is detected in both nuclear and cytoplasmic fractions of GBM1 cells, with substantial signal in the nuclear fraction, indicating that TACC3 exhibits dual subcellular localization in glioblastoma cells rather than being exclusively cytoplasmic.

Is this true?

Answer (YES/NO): NO